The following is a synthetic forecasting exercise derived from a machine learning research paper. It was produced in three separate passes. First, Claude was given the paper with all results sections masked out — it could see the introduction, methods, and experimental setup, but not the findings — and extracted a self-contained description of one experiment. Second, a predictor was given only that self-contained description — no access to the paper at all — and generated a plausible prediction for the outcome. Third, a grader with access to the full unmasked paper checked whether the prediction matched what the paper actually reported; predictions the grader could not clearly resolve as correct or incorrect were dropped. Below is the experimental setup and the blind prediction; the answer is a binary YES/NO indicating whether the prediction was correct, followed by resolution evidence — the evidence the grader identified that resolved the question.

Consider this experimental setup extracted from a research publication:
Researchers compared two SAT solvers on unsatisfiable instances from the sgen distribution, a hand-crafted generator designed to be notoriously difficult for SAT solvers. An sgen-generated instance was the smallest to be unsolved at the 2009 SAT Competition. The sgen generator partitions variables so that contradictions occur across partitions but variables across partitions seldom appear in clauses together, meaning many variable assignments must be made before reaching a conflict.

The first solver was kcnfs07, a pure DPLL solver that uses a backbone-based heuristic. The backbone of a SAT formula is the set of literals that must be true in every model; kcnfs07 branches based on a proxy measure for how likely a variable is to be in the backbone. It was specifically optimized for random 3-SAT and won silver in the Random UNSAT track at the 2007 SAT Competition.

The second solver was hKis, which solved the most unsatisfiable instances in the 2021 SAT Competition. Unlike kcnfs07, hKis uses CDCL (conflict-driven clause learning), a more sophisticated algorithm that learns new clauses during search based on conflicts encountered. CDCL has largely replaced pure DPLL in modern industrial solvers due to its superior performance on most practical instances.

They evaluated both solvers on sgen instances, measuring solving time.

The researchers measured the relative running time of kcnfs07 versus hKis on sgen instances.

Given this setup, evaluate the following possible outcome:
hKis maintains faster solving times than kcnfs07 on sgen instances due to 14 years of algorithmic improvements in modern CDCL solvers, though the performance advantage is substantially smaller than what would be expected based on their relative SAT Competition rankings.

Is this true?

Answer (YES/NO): NO